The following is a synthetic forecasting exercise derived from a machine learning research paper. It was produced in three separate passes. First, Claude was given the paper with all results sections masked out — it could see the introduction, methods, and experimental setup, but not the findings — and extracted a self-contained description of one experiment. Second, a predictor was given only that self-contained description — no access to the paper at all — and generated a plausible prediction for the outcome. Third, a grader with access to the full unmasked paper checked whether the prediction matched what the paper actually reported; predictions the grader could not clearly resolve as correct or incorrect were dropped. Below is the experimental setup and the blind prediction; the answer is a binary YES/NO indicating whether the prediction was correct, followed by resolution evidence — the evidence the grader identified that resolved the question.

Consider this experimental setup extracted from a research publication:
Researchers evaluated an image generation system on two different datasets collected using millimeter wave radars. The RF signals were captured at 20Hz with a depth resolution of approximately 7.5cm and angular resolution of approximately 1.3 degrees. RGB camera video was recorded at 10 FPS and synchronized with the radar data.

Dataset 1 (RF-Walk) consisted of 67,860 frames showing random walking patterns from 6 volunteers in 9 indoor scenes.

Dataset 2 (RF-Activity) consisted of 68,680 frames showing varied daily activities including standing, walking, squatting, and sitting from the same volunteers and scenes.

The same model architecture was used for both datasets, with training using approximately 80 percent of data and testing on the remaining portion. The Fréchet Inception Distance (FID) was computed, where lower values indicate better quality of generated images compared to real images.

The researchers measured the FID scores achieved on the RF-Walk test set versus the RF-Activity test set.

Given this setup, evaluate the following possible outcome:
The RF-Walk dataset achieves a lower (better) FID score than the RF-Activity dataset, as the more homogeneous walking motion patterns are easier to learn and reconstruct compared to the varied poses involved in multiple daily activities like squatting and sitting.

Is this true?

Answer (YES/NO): NO